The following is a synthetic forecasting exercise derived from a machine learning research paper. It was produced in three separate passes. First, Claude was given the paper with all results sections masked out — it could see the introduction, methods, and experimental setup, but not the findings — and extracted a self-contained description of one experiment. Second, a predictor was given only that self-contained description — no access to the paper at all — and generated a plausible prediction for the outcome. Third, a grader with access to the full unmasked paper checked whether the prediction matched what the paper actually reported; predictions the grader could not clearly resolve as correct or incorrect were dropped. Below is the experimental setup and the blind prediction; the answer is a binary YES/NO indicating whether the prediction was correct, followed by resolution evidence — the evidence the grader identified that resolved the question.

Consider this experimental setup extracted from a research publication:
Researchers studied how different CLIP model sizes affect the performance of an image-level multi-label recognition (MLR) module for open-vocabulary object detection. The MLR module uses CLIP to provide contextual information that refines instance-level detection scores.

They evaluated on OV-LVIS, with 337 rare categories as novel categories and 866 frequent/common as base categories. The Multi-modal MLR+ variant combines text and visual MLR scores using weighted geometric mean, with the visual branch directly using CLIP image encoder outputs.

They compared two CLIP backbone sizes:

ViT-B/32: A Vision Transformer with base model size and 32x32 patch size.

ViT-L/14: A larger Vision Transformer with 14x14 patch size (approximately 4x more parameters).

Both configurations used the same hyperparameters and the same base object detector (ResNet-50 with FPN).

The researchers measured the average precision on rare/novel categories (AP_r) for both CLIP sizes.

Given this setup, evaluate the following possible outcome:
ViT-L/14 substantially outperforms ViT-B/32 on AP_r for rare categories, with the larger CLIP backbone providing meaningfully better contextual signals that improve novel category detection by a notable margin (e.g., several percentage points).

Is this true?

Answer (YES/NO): NO